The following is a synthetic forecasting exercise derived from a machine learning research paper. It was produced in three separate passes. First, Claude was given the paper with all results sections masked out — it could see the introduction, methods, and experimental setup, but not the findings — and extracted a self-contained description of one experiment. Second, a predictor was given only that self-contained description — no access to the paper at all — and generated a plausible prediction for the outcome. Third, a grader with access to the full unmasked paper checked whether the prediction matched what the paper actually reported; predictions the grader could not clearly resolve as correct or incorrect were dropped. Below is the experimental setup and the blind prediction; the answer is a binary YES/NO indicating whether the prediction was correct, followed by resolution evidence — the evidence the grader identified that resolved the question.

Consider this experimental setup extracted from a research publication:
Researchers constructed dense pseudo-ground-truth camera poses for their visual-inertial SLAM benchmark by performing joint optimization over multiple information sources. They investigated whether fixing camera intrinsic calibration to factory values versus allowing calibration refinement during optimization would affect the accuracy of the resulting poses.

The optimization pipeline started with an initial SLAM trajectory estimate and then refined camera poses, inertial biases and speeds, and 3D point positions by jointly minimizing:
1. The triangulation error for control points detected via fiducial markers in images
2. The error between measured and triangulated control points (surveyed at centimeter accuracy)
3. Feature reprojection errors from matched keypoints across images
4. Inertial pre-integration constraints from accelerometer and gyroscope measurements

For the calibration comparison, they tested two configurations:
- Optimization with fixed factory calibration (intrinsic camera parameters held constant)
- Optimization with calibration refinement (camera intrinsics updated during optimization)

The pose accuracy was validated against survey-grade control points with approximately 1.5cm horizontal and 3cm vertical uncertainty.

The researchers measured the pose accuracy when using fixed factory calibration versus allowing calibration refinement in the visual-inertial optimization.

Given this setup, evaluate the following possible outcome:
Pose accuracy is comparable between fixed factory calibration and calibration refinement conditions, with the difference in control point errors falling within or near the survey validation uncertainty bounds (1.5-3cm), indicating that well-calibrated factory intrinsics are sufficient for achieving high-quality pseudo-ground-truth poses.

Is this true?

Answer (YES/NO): NO